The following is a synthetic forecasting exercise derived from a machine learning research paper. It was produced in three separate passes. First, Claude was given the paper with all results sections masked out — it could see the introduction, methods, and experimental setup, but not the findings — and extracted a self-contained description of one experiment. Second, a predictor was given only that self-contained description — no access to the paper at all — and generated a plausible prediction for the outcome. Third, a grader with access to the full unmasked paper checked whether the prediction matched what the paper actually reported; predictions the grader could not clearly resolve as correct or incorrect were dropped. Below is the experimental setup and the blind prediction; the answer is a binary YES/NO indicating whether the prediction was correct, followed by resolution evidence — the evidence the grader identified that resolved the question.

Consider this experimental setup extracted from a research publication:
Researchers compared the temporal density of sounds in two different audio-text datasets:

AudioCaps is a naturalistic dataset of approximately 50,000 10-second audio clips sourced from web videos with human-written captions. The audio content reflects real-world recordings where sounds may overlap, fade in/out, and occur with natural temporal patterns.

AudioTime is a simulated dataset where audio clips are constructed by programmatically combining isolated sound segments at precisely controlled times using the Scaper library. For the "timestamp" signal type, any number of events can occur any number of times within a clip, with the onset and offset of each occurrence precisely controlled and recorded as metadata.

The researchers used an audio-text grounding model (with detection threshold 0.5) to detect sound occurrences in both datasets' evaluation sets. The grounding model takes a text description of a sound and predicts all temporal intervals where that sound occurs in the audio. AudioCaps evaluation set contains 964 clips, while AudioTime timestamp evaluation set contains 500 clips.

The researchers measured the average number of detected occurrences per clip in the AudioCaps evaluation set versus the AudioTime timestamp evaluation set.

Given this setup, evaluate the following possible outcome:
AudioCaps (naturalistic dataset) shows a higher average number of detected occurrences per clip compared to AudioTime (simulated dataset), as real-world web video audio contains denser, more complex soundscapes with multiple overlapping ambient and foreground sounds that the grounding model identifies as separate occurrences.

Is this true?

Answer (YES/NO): YES